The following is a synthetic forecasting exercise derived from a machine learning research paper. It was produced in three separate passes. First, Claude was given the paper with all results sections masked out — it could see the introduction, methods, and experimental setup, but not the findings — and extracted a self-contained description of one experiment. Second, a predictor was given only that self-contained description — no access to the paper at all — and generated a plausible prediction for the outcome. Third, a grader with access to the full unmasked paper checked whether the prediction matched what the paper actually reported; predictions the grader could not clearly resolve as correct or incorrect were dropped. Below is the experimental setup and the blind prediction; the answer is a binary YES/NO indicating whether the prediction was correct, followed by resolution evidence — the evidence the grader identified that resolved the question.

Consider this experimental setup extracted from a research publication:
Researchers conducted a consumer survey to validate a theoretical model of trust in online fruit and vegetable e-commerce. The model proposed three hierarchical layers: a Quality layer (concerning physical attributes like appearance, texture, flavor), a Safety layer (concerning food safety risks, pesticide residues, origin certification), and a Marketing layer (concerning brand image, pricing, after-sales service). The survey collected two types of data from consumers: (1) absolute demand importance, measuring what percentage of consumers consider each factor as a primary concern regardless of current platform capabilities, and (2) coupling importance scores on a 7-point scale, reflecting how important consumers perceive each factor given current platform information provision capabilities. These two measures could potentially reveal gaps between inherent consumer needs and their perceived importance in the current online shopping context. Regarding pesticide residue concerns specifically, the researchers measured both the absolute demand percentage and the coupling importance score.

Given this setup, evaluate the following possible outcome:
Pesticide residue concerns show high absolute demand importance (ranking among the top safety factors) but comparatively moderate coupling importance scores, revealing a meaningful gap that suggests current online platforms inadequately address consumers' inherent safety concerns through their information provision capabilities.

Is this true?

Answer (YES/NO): YES